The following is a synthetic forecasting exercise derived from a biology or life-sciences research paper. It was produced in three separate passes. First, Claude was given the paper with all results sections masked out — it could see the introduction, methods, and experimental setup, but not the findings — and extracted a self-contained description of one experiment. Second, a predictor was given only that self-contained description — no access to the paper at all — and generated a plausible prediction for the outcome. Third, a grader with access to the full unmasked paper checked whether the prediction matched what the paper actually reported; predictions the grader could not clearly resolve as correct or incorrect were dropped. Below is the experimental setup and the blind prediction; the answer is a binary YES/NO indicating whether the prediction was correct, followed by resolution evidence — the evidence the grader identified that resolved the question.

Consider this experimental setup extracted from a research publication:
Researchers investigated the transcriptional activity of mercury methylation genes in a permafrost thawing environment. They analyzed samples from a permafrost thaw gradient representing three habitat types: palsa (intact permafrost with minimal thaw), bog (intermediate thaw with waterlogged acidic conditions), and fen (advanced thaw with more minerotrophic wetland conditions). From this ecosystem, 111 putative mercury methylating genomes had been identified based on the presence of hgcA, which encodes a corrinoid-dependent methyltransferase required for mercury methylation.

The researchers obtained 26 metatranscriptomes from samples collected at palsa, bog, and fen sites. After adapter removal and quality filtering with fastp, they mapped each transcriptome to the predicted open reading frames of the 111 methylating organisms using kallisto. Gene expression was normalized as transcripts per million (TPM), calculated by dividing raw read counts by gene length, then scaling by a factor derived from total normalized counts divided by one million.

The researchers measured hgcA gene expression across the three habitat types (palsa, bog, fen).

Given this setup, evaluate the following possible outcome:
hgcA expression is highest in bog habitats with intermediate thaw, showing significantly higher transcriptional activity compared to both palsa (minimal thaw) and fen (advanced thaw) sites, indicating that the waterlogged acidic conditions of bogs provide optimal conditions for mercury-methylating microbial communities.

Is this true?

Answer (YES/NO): NO